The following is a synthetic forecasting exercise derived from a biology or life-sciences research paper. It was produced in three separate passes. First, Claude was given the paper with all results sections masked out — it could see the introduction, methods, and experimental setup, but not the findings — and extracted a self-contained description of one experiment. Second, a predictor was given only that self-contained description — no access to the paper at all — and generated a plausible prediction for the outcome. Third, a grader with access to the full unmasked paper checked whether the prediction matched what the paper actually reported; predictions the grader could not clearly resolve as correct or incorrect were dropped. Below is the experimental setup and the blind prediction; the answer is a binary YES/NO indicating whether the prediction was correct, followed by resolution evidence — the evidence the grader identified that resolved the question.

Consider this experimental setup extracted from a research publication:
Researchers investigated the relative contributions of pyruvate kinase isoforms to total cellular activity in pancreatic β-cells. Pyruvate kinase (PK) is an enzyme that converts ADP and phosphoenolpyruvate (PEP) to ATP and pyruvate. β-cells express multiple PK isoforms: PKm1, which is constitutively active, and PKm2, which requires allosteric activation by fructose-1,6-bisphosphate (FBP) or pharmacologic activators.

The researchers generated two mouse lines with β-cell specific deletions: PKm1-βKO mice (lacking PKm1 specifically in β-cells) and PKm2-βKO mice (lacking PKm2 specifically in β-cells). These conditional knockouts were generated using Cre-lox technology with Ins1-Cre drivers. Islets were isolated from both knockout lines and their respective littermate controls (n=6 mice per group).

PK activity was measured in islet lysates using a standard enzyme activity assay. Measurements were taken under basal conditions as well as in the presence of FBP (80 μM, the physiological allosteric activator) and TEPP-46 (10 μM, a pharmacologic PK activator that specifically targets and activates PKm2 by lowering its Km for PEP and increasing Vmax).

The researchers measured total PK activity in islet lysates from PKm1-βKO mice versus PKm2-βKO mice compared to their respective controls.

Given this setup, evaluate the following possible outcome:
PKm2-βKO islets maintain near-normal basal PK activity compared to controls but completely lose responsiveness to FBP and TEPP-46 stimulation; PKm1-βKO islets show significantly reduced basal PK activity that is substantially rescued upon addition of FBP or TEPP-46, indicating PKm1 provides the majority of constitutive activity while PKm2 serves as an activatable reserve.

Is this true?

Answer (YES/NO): YES